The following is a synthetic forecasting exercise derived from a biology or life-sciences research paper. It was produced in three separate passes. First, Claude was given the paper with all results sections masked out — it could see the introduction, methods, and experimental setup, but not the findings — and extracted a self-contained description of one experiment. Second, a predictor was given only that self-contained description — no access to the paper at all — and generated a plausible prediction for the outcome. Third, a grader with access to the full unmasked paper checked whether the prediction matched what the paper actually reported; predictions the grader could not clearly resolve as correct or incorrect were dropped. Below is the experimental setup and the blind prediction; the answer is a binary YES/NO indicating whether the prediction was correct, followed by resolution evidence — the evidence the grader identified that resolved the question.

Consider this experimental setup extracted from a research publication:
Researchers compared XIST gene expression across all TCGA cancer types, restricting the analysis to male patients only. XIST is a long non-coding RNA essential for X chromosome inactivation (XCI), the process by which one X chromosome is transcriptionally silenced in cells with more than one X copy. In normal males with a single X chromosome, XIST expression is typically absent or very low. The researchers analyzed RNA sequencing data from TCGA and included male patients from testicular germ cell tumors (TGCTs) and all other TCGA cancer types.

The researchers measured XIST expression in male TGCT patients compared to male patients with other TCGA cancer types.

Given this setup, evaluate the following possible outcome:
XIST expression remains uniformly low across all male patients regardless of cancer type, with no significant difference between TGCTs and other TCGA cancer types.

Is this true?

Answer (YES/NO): NO